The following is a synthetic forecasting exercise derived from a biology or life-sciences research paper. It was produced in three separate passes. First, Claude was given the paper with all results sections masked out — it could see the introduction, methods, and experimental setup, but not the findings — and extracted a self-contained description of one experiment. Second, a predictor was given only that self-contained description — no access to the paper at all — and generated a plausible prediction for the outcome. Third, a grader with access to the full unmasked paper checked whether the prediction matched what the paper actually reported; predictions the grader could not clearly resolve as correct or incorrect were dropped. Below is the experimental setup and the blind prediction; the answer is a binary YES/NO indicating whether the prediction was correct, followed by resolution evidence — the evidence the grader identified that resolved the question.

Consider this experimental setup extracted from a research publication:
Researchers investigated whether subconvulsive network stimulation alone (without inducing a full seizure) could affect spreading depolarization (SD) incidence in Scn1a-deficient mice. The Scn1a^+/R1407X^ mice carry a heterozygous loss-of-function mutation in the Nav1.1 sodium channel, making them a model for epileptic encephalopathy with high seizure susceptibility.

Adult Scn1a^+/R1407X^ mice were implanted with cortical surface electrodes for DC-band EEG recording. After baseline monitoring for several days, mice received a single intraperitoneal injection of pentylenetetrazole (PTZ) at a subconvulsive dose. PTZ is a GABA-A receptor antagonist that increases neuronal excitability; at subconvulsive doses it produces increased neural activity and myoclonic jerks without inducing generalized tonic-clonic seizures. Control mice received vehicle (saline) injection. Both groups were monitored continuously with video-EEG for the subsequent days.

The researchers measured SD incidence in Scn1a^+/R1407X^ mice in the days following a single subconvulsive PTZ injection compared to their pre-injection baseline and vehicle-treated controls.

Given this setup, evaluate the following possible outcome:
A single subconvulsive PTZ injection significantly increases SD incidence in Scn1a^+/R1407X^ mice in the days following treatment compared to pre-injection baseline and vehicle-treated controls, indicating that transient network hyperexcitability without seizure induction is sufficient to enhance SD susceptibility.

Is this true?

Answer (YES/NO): NO